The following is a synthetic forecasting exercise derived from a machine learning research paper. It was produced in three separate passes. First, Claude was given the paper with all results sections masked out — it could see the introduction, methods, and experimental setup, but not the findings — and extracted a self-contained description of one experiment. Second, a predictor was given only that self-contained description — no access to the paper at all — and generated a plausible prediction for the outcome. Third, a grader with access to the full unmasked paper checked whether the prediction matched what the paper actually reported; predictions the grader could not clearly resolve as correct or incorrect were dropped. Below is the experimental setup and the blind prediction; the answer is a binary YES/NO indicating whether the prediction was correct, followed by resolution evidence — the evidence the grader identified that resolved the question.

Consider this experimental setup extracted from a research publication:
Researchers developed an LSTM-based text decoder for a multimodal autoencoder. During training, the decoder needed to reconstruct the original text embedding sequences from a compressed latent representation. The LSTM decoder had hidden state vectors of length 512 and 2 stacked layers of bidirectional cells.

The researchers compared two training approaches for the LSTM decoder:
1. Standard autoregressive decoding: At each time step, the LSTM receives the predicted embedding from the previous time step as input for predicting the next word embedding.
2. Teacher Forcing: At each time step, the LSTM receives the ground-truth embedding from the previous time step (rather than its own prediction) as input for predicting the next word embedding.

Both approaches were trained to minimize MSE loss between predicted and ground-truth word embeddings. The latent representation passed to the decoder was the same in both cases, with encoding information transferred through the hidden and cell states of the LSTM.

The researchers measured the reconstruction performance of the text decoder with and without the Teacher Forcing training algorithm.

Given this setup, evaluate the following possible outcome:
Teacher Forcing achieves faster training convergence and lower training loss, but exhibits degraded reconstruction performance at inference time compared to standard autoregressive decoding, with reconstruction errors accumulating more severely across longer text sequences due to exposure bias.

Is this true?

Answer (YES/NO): NO